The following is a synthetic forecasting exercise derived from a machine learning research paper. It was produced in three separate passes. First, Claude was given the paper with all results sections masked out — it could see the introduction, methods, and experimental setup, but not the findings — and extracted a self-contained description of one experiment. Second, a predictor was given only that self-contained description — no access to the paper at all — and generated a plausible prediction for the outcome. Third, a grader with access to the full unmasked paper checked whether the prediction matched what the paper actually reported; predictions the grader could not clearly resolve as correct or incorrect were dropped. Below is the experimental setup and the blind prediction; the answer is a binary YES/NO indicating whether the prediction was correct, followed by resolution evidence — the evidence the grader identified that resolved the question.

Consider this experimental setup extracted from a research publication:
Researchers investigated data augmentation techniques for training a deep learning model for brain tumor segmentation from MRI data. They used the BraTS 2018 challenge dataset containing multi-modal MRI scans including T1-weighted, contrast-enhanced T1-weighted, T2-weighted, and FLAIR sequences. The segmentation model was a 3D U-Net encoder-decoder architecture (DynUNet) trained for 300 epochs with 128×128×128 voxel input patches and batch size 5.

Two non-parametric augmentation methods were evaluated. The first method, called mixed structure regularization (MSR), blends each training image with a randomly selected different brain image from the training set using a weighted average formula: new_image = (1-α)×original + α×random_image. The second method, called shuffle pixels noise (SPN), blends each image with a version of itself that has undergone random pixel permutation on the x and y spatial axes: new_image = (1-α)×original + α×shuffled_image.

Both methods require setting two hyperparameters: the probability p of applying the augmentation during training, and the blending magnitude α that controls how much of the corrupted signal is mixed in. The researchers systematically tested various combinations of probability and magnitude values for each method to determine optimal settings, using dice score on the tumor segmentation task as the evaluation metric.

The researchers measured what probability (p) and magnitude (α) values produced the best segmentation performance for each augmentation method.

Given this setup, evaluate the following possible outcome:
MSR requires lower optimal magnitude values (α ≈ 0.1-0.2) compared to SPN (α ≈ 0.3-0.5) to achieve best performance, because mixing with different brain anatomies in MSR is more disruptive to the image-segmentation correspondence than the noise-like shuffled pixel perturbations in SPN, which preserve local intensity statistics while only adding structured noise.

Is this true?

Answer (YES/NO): NO